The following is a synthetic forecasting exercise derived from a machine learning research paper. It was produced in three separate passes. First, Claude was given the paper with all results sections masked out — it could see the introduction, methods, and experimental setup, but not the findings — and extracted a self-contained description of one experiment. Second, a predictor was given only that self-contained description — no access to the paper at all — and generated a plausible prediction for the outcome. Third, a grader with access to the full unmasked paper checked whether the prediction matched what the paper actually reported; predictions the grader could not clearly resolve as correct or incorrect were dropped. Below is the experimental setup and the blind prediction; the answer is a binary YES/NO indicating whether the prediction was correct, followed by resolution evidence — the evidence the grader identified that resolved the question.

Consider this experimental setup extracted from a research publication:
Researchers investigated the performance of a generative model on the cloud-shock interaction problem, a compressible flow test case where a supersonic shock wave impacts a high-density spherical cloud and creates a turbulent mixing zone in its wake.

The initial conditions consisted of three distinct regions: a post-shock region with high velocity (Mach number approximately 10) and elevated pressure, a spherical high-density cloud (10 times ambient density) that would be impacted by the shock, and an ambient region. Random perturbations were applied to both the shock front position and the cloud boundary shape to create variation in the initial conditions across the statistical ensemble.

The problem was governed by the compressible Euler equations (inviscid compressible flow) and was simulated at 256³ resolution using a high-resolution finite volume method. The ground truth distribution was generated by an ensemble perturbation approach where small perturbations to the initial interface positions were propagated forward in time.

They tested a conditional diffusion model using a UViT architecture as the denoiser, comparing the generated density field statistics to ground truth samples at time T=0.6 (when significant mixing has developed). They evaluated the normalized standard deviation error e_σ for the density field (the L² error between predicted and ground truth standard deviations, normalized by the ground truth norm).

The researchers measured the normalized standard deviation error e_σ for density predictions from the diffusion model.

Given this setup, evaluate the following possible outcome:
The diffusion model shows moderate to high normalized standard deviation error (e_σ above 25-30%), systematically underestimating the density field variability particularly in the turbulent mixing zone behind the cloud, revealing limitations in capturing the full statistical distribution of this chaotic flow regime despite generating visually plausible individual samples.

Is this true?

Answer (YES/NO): NO